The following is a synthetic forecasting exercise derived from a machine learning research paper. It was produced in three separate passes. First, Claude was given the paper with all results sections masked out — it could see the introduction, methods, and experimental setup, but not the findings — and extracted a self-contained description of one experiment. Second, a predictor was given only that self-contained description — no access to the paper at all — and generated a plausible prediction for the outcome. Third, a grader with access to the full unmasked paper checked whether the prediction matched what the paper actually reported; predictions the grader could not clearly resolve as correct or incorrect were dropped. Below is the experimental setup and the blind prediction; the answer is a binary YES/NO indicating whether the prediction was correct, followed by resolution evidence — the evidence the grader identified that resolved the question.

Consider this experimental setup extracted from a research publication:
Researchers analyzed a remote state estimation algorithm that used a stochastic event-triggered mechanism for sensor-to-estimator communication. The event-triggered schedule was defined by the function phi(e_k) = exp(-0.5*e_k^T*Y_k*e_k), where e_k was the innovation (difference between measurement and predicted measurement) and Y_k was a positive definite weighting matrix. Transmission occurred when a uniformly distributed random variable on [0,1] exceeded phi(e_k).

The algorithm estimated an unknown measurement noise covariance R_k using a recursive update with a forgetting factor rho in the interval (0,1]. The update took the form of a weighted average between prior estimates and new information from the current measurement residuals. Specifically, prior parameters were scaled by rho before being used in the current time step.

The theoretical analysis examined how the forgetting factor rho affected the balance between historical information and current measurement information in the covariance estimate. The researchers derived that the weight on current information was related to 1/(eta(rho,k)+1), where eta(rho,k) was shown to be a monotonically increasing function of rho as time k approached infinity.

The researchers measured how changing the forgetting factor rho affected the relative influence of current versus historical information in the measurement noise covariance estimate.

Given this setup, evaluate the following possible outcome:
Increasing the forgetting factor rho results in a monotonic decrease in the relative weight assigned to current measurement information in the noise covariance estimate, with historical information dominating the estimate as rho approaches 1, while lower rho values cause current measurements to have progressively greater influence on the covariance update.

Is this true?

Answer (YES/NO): YES